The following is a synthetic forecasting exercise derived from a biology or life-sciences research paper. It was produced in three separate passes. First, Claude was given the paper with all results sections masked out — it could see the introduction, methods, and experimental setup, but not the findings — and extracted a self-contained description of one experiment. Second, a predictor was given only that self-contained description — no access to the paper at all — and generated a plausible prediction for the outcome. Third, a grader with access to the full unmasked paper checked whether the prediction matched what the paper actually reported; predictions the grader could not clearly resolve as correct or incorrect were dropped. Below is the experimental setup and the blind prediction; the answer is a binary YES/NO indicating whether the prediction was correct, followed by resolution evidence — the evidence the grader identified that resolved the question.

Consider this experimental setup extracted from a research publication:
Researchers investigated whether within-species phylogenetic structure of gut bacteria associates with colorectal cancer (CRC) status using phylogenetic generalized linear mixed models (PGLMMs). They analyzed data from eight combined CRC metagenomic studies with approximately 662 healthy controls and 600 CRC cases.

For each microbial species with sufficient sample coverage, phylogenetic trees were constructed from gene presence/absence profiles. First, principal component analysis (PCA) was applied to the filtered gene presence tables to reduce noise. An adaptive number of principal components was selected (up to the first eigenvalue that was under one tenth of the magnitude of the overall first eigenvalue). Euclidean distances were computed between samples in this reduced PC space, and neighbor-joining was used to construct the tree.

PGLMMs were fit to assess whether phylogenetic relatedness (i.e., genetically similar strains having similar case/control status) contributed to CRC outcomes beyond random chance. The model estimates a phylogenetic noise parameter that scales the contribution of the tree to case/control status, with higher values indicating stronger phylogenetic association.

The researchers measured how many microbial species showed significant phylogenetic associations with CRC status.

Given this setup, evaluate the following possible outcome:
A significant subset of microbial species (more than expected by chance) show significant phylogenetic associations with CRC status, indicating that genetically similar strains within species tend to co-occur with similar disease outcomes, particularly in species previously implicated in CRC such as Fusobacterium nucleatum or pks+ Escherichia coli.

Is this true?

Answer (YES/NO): NO